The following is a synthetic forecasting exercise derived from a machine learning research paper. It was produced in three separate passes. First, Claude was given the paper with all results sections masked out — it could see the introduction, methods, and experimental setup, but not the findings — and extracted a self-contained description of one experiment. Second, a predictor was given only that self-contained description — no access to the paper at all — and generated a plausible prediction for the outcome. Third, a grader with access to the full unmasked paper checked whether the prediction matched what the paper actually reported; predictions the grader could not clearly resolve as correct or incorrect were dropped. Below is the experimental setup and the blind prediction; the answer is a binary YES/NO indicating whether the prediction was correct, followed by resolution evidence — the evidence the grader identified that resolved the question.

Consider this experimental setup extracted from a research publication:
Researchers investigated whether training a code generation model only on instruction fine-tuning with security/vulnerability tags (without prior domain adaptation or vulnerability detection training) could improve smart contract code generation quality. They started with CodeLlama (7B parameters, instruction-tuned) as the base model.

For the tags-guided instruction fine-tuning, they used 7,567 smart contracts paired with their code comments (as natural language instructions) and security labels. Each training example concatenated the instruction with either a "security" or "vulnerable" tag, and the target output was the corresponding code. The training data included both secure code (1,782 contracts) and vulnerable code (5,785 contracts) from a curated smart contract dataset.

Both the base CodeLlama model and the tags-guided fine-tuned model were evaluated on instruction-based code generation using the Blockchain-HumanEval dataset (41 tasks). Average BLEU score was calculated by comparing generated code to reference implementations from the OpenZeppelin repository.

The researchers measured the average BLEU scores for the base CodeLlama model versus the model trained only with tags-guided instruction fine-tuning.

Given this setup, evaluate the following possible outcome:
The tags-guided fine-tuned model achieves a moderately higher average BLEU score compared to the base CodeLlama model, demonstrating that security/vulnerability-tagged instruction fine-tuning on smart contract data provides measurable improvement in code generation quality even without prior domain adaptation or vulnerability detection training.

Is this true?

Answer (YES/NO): YES